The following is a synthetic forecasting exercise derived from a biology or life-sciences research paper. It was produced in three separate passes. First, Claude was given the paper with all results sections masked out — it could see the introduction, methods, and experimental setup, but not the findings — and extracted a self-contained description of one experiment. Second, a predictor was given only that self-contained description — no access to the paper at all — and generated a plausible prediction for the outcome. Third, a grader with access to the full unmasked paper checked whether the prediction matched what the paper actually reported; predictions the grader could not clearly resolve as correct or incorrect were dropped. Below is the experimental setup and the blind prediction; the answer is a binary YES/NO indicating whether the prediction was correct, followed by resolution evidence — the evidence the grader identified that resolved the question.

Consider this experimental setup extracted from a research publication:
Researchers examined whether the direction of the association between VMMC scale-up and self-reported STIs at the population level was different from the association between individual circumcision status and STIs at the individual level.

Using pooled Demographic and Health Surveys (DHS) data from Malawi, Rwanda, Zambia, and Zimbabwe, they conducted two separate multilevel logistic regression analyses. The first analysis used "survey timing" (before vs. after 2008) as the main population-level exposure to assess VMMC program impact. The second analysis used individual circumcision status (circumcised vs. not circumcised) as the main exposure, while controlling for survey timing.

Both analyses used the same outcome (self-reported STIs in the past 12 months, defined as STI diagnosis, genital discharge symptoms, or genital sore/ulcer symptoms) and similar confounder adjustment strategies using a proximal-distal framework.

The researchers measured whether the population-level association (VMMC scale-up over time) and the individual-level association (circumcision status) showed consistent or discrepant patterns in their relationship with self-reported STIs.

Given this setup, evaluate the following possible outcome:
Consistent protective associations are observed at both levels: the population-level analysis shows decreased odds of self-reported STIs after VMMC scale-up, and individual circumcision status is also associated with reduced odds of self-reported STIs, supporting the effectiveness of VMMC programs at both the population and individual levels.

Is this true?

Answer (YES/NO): NO